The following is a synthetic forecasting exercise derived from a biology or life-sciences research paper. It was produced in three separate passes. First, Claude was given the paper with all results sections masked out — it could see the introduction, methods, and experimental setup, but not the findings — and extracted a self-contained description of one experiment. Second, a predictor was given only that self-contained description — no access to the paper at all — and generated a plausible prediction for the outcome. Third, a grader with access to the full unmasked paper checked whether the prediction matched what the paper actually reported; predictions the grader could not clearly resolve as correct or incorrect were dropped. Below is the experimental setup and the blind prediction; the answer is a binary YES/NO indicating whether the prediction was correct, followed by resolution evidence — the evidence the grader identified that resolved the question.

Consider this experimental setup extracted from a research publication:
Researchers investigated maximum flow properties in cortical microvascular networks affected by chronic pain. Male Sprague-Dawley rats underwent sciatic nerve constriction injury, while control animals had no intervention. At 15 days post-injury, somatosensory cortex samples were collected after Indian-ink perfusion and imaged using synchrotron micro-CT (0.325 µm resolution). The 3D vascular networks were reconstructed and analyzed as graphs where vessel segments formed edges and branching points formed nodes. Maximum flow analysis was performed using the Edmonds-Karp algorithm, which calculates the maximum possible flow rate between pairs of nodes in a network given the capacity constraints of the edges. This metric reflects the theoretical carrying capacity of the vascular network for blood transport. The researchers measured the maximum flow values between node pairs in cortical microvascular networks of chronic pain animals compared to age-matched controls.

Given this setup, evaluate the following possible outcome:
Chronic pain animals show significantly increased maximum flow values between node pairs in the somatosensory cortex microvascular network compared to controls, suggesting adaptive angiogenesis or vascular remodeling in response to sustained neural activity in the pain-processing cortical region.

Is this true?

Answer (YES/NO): YES